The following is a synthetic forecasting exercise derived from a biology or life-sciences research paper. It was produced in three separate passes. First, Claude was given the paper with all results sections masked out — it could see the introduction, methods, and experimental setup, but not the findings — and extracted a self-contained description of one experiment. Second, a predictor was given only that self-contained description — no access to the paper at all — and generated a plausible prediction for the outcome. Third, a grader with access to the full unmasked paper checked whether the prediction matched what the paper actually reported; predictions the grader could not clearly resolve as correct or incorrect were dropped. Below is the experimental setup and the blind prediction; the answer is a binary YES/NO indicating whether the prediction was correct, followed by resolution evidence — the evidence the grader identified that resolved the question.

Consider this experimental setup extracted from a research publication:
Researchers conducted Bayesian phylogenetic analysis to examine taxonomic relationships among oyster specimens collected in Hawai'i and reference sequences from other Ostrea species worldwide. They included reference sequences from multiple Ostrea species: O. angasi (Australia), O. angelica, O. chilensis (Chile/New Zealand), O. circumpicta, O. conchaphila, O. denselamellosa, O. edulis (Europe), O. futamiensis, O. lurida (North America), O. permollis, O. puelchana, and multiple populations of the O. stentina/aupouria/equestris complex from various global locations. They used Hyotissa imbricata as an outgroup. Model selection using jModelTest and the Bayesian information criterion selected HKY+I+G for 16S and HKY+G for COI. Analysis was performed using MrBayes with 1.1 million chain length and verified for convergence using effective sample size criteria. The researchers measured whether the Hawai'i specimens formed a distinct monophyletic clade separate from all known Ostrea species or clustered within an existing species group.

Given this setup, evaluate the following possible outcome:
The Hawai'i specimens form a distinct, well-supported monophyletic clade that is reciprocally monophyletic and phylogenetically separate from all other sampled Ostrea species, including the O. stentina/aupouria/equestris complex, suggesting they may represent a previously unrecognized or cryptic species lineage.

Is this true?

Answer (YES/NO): NO